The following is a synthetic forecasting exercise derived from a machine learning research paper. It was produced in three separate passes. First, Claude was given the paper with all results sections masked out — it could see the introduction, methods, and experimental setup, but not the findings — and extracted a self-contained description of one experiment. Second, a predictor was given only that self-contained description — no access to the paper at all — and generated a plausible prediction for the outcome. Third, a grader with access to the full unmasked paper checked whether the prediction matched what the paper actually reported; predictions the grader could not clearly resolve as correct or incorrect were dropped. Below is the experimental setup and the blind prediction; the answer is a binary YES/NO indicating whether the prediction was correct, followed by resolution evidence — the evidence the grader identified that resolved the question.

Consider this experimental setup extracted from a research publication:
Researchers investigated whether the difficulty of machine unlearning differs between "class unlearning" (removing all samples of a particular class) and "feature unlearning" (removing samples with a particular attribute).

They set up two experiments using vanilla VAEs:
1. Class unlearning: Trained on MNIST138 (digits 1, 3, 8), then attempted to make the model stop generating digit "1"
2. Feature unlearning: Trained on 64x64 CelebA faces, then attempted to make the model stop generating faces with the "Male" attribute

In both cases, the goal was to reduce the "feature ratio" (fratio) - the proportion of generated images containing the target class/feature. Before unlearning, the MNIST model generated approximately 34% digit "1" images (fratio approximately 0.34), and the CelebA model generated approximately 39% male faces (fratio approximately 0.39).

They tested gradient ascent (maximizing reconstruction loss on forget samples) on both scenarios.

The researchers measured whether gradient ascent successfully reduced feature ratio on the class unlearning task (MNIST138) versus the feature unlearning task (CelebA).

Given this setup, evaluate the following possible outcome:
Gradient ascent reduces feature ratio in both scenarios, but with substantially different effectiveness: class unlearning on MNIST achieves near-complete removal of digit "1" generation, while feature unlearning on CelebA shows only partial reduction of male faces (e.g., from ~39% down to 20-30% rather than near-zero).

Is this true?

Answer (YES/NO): NO